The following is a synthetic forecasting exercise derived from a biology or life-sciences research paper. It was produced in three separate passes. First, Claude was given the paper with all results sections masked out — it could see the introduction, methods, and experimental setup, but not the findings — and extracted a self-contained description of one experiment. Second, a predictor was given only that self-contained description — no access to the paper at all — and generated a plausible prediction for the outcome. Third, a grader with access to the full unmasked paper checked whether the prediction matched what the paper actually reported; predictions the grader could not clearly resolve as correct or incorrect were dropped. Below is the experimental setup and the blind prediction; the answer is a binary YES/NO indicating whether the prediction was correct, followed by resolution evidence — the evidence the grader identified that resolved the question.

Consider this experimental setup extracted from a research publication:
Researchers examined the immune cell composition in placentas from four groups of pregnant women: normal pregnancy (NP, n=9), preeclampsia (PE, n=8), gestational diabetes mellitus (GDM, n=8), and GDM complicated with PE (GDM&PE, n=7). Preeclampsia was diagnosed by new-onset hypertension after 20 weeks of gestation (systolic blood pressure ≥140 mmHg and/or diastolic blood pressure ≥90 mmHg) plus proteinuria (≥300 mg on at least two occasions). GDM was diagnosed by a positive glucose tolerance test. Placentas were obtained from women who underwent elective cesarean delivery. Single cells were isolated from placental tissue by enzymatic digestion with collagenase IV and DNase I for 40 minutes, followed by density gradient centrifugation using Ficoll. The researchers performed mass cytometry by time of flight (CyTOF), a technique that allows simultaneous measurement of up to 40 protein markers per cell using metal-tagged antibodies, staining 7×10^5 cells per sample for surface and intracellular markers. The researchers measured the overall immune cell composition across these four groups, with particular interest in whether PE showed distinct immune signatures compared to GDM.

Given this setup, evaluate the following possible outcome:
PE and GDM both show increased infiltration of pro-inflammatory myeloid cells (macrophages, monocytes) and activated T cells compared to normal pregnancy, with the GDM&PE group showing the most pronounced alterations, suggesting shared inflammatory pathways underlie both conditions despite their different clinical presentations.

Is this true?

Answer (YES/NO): NO